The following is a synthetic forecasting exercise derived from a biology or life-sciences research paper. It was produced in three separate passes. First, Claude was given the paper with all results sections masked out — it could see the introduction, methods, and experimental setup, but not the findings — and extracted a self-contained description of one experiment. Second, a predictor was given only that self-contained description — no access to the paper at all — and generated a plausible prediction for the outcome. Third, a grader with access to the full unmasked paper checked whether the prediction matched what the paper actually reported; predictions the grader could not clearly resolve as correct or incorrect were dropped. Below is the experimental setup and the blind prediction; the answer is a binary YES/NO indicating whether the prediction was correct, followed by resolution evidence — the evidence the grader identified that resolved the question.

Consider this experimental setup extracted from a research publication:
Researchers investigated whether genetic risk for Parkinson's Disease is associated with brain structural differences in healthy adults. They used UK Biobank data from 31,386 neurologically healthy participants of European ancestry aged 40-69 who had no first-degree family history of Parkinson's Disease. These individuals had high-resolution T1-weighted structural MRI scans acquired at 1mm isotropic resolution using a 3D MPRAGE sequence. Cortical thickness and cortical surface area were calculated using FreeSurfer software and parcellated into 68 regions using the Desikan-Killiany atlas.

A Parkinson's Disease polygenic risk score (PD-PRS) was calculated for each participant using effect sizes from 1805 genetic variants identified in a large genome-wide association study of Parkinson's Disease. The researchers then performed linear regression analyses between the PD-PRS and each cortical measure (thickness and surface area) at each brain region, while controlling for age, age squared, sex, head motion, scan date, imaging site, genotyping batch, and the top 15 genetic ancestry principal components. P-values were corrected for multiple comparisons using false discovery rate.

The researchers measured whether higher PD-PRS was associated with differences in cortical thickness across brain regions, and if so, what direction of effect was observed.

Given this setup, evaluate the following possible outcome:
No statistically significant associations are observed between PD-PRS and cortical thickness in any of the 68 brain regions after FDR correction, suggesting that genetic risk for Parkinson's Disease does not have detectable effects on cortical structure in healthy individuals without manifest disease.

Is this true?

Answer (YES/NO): NO